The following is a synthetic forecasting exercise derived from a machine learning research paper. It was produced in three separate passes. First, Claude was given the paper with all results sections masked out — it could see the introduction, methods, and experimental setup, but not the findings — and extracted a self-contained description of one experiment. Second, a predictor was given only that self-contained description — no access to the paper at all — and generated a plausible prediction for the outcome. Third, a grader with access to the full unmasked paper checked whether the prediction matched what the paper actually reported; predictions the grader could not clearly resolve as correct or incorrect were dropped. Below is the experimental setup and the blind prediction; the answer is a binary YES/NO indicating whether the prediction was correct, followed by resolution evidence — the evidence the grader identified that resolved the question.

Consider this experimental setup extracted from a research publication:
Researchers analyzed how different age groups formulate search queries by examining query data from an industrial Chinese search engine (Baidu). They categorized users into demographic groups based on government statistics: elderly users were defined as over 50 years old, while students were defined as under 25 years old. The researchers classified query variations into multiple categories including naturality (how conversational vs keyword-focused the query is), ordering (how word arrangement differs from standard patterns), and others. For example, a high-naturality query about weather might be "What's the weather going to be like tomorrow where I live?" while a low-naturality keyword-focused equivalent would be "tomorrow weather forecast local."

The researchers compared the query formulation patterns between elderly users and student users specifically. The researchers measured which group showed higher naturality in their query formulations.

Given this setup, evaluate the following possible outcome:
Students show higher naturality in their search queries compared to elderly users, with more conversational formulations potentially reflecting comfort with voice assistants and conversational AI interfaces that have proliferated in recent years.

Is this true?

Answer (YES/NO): NO